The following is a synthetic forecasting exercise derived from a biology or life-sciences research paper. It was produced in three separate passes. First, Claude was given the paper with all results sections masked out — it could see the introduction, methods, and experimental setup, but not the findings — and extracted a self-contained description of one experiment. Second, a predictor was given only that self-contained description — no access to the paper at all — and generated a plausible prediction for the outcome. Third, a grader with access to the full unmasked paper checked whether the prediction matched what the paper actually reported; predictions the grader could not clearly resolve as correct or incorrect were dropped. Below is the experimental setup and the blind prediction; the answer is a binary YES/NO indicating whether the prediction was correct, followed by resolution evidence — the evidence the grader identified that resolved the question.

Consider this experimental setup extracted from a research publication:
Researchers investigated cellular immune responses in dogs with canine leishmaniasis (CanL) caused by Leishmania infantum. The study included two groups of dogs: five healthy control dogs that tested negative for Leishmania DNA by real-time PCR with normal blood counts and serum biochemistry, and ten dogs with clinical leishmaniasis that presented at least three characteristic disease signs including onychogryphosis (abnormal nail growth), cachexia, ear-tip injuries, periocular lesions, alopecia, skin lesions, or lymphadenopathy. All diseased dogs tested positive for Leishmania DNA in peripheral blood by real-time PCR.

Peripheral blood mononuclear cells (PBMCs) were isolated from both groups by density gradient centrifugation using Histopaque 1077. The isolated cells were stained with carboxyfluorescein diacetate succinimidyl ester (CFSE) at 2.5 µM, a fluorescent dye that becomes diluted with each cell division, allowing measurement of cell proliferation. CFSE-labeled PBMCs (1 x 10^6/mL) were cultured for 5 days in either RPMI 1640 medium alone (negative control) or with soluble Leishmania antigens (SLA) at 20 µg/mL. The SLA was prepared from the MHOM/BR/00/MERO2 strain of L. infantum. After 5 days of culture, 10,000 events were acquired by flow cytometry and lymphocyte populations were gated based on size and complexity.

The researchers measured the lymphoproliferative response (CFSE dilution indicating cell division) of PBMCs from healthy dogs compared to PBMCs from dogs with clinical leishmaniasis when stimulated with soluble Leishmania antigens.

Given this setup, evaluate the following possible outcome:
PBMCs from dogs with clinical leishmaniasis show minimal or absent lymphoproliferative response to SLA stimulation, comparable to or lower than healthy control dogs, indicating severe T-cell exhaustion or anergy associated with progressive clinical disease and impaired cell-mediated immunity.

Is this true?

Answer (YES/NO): YES